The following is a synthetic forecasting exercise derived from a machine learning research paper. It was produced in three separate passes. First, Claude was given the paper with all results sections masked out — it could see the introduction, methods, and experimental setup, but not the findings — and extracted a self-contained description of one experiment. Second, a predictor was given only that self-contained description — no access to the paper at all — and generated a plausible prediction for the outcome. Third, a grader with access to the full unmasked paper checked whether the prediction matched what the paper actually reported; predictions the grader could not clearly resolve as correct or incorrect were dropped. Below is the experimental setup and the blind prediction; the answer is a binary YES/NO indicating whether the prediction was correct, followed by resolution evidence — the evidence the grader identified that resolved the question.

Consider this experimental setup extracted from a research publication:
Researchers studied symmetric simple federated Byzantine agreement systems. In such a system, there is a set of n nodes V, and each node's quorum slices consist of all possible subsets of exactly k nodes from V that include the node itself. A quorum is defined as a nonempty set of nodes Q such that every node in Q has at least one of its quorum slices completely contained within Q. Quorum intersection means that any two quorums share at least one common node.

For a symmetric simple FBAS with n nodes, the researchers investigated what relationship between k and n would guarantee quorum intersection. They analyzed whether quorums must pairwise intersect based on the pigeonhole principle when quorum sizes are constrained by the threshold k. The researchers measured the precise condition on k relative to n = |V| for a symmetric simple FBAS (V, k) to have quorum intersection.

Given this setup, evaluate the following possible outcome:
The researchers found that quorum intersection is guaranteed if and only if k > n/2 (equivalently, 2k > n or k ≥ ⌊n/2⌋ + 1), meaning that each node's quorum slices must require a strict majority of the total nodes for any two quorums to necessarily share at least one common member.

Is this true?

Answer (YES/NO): YES